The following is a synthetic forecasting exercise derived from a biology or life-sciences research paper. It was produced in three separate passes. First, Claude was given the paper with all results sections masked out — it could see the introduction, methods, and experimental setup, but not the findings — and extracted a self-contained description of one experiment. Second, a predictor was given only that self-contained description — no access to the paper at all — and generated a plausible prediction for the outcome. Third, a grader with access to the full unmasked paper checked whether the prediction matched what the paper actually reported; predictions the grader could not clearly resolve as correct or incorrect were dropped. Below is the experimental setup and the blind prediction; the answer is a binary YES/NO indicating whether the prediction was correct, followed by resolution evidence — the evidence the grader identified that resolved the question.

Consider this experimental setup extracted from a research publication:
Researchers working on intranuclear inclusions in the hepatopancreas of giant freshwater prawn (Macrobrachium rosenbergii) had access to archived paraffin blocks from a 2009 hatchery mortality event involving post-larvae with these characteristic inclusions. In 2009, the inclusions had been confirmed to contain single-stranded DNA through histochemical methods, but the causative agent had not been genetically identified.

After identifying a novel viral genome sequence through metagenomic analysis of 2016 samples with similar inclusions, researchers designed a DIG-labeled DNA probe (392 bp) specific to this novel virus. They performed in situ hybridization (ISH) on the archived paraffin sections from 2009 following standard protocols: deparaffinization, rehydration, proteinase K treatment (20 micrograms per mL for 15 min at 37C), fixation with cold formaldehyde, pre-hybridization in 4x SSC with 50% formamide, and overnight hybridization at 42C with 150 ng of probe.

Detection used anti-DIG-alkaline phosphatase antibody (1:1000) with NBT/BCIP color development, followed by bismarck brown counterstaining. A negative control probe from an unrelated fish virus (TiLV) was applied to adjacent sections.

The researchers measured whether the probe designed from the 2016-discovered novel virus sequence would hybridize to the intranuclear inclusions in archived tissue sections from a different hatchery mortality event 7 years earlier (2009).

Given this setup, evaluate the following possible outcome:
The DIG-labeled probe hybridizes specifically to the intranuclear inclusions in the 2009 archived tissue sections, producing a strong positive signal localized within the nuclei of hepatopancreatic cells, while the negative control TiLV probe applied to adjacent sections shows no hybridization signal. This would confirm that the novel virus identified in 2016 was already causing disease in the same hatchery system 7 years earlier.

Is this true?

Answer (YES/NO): NO